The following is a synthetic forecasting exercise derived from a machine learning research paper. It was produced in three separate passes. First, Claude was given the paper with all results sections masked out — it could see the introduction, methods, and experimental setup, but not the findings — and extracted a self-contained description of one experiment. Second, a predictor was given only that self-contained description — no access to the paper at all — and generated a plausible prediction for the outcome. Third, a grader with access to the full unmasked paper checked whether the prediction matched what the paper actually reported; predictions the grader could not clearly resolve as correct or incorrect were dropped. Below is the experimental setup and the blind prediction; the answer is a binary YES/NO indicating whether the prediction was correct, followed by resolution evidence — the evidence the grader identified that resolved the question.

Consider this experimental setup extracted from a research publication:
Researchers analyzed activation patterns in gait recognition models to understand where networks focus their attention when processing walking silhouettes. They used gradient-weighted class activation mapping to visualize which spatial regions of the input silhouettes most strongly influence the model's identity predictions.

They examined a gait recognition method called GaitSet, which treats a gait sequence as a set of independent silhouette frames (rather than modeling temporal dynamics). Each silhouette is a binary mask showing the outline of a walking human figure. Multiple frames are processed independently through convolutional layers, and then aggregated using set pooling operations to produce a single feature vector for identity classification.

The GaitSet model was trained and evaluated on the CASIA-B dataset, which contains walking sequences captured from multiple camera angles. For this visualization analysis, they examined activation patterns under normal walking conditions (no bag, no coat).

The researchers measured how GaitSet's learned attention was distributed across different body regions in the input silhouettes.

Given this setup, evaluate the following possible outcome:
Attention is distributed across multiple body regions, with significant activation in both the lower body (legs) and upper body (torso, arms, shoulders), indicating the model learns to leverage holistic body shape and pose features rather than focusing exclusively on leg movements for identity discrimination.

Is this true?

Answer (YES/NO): NO